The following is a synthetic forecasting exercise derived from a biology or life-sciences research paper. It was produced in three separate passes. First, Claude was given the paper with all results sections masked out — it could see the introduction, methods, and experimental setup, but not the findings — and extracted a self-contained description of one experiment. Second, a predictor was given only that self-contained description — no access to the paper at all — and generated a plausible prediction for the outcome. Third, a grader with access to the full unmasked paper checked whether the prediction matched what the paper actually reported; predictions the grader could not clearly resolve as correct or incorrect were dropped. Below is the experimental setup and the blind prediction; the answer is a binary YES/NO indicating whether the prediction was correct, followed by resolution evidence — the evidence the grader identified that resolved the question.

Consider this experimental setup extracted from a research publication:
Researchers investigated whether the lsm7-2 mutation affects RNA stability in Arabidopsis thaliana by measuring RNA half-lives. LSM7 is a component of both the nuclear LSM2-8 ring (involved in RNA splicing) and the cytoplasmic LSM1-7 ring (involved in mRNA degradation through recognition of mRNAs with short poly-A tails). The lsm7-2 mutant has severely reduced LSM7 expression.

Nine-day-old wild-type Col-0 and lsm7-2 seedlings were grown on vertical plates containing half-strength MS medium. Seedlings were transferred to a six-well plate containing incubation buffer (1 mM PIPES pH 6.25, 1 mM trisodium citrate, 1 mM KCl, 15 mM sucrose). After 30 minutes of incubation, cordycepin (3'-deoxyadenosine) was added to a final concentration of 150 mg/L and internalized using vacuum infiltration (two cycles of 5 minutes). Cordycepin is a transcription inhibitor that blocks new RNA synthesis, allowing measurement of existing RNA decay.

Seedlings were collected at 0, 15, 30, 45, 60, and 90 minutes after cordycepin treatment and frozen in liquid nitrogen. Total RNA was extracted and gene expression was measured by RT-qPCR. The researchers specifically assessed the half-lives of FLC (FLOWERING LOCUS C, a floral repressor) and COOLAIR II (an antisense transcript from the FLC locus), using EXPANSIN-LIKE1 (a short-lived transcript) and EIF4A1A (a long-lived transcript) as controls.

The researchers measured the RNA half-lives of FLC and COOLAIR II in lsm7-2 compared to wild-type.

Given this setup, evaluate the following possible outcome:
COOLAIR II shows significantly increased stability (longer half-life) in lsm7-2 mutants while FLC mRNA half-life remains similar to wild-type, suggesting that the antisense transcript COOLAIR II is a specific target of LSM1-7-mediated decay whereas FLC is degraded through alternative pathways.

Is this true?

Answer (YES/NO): NO